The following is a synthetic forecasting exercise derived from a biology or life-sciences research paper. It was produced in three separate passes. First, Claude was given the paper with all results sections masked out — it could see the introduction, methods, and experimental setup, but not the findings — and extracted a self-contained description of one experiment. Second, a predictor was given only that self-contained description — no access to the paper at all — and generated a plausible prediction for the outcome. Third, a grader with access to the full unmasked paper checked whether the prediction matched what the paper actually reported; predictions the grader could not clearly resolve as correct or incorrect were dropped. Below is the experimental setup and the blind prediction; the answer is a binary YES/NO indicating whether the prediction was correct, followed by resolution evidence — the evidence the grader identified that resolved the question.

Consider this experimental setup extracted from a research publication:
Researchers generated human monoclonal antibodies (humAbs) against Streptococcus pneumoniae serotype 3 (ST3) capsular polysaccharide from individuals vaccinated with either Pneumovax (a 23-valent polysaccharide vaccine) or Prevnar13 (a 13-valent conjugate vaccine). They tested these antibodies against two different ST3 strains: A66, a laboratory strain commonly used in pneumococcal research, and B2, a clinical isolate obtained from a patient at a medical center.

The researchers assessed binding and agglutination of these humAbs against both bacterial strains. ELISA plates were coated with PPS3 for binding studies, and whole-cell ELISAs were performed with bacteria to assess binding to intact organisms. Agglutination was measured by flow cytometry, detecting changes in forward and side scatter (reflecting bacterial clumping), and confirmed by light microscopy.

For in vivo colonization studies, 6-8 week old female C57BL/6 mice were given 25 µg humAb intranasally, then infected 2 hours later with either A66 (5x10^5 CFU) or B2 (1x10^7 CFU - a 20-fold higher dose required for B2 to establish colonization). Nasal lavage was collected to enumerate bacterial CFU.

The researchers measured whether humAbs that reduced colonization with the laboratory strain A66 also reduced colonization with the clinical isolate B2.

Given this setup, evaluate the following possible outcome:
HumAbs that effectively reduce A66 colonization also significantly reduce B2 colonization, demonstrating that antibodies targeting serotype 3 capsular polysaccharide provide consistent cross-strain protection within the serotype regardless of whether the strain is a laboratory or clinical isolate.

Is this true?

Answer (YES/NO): YES